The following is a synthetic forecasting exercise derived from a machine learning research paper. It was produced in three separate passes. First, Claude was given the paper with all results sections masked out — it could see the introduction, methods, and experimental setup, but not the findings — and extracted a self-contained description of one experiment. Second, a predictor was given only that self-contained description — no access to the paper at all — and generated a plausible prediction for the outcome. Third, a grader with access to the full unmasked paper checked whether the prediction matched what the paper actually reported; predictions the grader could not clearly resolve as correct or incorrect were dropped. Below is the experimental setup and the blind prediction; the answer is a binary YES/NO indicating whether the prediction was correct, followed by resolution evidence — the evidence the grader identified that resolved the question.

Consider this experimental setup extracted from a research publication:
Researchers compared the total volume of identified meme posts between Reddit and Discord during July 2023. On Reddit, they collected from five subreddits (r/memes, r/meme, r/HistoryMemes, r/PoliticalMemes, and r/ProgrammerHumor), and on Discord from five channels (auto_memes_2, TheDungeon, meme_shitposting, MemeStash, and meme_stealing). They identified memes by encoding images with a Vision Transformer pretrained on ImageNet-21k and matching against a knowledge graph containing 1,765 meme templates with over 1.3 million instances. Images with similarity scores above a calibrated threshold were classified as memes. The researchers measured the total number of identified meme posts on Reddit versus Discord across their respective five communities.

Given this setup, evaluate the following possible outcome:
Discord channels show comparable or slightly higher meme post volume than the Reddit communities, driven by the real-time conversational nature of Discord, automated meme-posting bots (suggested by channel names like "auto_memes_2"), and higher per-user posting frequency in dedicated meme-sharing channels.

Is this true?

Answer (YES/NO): NO